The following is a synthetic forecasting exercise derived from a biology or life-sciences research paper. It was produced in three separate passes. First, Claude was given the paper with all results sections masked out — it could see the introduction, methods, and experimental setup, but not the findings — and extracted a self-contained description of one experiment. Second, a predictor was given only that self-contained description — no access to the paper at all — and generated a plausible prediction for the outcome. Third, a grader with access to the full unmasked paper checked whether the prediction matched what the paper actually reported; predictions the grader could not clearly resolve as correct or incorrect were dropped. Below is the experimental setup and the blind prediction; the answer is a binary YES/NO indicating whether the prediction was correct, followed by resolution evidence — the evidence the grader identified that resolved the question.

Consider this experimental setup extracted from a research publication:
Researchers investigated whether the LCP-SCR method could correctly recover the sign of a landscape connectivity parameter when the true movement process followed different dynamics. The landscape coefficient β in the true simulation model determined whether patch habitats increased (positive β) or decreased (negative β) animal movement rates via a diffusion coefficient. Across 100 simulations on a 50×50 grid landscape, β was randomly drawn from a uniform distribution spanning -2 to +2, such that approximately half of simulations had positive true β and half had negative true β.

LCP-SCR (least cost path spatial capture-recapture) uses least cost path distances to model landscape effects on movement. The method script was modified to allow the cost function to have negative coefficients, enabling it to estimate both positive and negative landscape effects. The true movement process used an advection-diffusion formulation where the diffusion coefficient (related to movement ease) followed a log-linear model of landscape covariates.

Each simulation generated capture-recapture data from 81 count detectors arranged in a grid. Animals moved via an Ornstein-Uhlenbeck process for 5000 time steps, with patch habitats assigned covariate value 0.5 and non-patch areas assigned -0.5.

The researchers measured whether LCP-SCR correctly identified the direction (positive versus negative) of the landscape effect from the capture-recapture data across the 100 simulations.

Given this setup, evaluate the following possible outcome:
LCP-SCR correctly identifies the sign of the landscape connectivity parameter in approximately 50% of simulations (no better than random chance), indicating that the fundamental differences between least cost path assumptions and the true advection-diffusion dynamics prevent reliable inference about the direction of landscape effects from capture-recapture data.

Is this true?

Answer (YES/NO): NO